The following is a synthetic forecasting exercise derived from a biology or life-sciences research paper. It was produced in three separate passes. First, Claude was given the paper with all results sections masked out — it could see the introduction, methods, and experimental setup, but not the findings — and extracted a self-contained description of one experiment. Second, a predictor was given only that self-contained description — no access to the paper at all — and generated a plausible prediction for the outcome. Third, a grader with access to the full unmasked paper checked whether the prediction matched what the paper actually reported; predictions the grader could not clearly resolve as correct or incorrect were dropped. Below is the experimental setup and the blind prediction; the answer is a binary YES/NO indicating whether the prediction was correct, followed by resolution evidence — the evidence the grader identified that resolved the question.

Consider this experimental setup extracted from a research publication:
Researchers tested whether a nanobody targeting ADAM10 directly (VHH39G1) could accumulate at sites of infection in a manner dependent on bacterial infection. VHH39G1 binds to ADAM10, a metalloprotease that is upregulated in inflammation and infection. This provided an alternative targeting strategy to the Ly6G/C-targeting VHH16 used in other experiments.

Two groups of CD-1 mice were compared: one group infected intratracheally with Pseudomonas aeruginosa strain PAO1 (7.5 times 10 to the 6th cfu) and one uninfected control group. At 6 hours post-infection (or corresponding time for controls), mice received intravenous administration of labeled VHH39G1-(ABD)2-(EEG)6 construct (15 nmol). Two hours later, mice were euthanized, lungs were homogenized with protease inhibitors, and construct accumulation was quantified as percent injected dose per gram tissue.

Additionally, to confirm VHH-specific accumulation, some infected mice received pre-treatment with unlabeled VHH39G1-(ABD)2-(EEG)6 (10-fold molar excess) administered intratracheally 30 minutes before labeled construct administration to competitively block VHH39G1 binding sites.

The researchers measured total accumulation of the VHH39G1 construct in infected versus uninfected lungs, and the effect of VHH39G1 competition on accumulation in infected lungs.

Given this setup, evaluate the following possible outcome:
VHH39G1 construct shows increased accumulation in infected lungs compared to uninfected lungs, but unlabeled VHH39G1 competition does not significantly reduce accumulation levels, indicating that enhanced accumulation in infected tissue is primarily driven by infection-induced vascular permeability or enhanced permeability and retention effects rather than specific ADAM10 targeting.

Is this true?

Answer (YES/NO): NO